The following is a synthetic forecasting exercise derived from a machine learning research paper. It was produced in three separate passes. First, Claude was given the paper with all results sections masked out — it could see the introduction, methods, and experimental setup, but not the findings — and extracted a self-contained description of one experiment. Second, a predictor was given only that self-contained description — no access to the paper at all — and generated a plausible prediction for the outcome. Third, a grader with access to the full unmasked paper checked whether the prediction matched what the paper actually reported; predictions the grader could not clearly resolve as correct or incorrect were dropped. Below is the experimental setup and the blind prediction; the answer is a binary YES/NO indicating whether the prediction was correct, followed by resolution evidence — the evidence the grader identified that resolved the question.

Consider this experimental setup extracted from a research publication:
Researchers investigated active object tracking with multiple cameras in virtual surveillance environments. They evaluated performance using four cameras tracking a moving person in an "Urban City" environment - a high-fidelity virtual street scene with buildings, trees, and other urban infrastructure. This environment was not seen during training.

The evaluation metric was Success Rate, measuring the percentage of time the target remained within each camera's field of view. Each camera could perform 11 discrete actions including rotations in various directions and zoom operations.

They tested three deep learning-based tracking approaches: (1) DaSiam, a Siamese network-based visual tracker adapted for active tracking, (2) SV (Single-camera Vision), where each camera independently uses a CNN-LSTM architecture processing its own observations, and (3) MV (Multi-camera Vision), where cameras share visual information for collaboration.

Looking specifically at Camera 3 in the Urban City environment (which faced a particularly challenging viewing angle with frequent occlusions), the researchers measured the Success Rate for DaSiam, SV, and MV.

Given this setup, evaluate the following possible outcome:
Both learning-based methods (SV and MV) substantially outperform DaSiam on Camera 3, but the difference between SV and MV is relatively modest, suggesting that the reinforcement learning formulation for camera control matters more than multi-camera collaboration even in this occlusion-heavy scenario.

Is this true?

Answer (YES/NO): YES